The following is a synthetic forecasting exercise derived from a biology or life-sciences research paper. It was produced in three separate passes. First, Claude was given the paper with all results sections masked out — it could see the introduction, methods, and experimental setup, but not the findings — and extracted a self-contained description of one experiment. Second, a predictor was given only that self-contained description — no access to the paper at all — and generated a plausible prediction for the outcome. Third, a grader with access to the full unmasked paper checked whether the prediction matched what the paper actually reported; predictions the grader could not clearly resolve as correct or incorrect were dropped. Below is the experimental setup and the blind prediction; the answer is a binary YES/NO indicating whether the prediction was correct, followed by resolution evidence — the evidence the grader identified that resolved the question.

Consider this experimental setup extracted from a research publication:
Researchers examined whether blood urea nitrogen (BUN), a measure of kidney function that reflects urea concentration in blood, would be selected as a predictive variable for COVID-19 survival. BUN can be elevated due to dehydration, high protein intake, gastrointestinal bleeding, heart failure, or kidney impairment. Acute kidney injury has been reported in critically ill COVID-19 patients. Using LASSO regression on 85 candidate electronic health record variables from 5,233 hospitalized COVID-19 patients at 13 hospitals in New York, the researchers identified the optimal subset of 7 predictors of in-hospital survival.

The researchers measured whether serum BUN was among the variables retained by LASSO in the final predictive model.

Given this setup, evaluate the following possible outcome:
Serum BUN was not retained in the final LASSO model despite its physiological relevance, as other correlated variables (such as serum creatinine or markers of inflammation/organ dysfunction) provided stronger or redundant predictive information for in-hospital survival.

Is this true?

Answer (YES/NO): NO